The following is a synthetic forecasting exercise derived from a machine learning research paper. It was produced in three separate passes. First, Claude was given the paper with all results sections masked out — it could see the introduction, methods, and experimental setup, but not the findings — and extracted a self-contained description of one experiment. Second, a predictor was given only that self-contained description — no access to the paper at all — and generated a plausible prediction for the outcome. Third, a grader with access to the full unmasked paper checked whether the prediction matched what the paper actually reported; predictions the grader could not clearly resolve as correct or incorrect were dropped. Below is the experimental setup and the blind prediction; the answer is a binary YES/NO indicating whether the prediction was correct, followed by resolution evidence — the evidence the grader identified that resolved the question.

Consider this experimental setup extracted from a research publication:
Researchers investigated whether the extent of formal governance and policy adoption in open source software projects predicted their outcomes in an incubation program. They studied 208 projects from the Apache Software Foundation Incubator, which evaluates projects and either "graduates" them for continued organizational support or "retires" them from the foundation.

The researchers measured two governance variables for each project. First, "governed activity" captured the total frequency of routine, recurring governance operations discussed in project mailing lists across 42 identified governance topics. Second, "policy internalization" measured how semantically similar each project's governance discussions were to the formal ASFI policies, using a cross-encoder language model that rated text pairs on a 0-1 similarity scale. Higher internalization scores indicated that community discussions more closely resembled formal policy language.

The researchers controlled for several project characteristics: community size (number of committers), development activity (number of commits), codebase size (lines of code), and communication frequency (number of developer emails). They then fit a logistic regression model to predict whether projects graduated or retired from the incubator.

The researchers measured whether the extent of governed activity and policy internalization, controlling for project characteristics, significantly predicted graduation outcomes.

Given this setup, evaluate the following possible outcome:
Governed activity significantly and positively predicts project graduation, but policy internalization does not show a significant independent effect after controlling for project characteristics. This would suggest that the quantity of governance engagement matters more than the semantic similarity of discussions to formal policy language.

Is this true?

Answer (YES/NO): NO